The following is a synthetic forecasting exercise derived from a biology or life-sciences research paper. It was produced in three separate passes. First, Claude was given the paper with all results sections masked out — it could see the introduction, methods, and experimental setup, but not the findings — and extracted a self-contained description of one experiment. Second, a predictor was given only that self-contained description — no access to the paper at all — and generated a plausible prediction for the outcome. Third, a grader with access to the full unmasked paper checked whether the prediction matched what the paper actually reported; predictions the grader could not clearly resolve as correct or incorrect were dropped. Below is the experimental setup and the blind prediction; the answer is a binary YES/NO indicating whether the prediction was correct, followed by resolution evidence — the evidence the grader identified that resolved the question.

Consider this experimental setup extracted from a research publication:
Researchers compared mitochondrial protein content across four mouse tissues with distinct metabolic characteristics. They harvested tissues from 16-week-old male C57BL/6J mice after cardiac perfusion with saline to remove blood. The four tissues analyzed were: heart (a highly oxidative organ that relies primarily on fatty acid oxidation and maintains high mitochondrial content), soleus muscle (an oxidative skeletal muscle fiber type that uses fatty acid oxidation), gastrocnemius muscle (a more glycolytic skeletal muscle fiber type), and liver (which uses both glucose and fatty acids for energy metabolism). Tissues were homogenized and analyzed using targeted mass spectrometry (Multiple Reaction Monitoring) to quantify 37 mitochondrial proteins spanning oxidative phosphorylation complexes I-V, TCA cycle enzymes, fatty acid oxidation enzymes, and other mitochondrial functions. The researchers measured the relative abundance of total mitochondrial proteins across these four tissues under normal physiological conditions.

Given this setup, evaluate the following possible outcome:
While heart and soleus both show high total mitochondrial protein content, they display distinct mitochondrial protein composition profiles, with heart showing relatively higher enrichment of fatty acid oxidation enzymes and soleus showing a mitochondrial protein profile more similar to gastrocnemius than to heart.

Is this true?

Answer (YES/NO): NO